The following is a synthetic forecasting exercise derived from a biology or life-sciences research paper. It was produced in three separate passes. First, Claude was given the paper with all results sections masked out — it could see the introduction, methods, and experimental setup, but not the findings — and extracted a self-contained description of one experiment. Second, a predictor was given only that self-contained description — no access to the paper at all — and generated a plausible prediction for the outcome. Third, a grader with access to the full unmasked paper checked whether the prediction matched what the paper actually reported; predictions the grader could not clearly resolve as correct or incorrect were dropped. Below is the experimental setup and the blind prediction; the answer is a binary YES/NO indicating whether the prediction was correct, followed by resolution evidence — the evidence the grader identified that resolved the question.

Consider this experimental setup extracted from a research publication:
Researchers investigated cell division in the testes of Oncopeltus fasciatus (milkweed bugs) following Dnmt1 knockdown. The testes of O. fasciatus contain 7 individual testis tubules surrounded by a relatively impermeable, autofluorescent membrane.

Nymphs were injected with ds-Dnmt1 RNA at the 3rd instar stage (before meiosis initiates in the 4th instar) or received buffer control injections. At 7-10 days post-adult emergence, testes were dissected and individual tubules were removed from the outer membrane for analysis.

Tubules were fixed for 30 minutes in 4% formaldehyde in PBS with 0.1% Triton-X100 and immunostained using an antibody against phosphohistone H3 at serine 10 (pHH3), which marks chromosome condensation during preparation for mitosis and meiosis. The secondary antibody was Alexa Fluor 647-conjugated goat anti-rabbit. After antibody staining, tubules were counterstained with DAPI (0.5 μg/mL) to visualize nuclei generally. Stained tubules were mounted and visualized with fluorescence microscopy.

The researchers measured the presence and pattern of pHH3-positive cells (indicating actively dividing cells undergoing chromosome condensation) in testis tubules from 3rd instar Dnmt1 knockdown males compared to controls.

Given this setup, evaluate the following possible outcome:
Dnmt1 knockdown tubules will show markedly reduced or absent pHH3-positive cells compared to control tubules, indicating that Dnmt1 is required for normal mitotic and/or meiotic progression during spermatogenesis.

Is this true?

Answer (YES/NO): YES